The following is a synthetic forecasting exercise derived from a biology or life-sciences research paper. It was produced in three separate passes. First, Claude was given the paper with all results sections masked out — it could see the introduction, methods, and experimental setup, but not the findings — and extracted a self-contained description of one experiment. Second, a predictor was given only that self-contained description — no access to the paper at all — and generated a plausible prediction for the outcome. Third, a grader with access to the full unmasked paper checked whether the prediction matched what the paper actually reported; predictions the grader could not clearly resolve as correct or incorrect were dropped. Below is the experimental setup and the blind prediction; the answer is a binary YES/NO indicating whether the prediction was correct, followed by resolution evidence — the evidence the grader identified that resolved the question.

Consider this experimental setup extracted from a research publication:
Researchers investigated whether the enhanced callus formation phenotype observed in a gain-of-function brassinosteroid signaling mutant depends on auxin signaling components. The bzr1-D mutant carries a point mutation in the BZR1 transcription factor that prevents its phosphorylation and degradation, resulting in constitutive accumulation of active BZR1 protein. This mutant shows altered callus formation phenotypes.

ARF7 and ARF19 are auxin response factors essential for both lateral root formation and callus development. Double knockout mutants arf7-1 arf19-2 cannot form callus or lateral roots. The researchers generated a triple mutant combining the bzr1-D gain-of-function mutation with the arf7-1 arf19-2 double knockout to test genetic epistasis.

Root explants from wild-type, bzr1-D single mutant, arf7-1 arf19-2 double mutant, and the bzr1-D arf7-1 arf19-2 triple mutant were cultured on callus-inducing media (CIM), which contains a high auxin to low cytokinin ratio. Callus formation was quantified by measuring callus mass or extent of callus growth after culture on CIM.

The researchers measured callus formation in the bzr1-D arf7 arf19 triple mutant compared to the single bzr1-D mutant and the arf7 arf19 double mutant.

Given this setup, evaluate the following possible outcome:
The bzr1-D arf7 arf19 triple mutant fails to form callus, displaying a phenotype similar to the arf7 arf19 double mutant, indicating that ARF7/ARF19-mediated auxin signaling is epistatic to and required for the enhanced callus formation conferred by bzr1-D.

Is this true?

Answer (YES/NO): YES